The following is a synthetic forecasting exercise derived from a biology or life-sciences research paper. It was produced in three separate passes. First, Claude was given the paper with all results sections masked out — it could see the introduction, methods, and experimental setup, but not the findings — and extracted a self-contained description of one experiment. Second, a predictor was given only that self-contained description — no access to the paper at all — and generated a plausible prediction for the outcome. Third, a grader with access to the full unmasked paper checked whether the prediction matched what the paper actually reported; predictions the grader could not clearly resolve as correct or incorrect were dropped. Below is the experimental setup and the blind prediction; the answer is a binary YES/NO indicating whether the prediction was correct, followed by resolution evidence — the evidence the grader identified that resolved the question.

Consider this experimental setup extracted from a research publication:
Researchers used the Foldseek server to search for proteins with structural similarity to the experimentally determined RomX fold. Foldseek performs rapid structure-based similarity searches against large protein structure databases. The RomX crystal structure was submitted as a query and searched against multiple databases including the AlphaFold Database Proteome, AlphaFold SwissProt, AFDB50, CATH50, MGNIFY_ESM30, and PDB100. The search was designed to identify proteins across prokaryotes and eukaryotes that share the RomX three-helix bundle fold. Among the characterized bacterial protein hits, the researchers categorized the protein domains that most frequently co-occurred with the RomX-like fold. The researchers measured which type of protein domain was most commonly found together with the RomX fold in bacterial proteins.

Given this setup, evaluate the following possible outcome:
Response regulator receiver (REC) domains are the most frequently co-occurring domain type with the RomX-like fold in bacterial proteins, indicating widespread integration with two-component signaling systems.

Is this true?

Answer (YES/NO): YES